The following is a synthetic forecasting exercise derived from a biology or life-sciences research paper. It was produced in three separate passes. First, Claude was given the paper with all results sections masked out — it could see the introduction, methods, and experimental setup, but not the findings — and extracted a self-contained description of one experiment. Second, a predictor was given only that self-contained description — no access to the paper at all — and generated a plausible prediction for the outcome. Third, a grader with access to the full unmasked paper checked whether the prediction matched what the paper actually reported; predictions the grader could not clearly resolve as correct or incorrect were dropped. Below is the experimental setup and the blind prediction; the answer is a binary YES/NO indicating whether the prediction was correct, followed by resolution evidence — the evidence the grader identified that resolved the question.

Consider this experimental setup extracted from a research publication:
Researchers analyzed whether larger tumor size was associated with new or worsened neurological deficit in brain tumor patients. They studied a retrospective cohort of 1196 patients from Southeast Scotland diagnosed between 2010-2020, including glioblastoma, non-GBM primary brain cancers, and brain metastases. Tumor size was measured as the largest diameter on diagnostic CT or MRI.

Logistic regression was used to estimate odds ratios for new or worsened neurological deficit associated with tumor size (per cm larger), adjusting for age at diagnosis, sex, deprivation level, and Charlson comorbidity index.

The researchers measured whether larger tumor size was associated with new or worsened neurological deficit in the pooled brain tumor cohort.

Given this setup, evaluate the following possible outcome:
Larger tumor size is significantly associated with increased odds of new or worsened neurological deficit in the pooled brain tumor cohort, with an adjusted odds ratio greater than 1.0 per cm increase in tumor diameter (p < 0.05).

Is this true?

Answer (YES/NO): YES